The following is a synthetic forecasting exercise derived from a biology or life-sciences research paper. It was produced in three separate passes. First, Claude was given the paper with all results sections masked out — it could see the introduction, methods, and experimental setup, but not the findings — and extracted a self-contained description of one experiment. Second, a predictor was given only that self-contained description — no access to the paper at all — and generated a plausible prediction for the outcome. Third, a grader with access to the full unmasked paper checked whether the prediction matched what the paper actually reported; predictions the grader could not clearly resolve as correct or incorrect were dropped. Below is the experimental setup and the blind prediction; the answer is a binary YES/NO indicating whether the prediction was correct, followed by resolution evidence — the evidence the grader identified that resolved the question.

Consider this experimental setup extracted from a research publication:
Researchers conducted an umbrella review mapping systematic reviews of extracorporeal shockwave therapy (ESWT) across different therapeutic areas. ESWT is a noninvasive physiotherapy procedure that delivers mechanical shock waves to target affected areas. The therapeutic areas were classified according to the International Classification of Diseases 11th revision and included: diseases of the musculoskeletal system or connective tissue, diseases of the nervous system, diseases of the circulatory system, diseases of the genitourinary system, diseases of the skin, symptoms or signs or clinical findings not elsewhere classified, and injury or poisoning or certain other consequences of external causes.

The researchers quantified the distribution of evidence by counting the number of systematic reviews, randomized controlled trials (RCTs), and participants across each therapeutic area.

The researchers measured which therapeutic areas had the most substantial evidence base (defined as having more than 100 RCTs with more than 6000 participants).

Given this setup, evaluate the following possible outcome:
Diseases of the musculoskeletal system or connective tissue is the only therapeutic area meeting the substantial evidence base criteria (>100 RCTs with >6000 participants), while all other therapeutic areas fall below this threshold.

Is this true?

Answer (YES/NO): NO